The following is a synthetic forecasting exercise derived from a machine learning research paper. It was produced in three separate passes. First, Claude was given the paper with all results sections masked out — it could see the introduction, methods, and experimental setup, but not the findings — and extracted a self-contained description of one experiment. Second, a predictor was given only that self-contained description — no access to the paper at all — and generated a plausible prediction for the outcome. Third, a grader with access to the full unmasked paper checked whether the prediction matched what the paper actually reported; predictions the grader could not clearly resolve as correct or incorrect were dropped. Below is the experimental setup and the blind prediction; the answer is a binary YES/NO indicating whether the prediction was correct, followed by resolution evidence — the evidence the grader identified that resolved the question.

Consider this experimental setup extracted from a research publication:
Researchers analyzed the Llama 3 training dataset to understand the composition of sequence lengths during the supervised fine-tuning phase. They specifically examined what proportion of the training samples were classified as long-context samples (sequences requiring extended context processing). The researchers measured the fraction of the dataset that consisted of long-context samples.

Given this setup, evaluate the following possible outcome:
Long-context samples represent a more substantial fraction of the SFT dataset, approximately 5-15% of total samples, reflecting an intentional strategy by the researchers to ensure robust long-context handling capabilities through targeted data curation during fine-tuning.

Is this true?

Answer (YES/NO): NO